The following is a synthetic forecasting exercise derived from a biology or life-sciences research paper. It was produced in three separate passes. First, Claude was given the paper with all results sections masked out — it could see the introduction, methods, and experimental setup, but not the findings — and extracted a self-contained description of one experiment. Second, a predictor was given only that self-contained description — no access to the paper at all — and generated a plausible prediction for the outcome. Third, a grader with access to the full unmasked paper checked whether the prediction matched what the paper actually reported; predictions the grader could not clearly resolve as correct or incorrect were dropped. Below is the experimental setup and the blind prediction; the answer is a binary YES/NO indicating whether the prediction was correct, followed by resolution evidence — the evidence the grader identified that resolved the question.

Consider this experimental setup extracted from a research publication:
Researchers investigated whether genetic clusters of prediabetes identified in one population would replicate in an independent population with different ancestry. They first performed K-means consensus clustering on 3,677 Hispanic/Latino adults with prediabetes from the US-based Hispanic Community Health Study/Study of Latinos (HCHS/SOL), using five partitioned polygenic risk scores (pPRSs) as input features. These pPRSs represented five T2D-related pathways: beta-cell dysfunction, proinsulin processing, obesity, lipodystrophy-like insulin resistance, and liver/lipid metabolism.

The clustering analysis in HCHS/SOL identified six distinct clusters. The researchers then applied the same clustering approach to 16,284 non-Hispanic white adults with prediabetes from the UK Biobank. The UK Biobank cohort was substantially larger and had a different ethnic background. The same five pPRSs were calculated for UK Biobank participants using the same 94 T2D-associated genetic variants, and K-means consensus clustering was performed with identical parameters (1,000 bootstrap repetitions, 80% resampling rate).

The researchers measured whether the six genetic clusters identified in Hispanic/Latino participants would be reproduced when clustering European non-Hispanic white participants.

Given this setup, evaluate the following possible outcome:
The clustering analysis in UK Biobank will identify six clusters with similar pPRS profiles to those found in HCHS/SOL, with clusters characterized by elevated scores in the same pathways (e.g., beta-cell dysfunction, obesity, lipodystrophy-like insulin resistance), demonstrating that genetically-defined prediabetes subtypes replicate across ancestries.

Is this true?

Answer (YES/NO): NO